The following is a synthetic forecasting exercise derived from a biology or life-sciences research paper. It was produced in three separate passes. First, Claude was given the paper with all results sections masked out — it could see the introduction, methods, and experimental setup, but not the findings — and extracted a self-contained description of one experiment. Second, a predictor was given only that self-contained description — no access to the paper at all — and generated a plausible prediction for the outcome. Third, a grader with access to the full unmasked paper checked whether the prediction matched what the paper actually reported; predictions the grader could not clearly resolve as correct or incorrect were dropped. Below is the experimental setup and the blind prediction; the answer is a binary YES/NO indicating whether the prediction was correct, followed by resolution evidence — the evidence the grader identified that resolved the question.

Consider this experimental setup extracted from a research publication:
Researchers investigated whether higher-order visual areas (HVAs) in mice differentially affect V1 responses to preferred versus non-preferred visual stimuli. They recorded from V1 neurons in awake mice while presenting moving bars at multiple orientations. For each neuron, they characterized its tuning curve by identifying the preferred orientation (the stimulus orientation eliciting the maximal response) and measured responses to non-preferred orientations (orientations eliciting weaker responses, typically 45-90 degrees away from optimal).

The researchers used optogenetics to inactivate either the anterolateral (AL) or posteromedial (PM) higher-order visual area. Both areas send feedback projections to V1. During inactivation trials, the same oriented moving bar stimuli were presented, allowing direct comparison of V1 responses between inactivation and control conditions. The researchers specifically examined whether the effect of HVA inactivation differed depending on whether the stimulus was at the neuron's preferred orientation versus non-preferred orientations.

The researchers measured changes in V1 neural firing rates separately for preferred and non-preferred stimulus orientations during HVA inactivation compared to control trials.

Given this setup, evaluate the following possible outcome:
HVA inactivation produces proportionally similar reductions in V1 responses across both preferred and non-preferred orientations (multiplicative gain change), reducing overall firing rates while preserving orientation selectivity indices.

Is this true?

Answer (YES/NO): NO